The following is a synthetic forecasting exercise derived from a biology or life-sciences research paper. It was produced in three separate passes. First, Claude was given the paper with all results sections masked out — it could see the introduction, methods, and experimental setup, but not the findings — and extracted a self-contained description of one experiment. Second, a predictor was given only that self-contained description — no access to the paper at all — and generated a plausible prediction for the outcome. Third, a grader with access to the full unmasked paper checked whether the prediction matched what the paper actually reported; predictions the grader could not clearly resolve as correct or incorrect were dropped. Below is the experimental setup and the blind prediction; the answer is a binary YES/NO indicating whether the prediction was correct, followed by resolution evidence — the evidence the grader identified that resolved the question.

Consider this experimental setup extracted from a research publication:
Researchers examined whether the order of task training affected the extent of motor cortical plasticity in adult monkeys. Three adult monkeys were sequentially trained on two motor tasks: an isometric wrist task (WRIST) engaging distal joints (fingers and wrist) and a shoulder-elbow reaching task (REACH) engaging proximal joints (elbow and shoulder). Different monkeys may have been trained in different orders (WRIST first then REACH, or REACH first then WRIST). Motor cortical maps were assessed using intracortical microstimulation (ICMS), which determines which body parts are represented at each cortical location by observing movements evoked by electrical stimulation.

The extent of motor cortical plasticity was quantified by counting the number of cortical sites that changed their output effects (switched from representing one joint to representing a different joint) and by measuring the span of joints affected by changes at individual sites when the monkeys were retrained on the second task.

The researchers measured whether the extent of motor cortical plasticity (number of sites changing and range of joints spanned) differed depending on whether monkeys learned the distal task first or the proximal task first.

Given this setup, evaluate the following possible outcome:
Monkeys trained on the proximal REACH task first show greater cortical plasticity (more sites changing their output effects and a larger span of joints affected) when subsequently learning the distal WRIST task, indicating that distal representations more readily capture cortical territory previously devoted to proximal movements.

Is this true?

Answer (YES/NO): NO